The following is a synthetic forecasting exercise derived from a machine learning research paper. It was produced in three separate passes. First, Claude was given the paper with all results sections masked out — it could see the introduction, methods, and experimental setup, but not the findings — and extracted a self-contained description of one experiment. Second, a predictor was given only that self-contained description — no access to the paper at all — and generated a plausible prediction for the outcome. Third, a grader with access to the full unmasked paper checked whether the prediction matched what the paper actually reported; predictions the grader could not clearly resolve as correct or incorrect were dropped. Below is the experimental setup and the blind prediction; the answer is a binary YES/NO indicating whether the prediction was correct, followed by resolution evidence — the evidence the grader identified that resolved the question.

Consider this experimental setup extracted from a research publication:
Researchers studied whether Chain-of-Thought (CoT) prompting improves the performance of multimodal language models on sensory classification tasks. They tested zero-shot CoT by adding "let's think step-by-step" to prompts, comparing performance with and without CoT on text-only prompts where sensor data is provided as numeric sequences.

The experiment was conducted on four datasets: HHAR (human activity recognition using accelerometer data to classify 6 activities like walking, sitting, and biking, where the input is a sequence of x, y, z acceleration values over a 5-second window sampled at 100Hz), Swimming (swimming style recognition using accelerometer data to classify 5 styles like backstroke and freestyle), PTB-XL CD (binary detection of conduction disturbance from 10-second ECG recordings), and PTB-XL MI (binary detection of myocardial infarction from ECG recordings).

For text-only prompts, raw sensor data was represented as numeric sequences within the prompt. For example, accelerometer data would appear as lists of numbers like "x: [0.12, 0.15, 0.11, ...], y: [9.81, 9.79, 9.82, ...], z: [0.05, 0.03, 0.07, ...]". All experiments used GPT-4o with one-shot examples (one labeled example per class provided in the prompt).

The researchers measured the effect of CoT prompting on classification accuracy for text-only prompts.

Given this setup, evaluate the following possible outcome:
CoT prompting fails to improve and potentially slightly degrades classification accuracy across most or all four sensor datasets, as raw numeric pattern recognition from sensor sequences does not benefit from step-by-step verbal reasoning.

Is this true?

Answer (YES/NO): NO